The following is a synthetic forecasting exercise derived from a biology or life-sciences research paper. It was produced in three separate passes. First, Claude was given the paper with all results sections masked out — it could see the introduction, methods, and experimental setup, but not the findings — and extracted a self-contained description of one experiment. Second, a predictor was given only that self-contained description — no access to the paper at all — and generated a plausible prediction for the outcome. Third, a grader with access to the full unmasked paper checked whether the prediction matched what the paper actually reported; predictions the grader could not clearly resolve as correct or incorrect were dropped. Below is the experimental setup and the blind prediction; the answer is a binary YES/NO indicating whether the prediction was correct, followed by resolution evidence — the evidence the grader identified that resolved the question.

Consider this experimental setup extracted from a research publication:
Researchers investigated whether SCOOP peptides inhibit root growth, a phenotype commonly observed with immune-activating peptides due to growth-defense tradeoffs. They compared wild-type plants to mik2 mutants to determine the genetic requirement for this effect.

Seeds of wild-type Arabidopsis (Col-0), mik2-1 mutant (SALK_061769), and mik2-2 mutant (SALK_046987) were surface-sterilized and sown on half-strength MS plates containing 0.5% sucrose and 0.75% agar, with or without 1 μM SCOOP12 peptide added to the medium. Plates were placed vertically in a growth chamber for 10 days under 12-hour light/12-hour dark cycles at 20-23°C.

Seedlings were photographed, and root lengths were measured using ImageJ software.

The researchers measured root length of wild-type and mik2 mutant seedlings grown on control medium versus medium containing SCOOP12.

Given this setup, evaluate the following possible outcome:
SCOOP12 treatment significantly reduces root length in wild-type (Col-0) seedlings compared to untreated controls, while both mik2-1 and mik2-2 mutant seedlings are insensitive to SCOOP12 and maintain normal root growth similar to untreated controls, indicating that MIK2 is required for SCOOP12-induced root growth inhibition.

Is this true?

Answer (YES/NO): YES